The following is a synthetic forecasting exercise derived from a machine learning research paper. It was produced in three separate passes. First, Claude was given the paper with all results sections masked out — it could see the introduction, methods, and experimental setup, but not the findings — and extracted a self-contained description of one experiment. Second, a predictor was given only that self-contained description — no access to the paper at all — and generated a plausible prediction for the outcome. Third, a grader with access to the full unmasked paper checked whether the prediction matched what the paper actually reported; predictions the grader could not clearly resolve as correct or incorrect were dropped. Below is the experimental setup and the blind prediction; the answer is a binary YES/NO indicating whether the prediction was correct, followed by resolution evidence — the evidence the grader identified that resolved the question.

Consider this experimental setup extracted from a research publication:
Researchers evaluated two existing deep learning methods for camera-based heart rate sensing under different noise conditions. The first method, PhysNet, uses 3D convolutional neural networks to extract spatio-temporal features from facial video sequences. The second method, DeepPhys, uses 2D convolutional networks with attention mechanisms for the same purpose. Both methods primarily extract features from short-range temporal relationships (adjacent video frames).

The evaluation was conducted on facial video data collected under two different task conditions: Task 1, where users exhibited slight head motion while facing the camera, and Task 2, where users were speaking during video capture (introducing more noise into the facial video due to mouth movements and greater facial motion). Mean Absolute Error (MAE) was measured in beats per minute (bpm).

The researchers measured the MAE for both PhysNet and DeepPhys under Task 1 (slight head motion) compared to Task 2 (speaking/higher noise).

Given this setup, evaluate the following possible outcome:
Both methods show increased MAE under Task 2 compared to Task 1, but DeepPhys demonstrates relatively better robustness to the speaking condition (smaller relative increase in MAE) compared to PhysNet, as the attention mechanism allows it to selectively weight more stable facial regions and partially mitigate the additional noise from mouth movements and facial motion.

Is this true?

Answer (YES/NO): NO